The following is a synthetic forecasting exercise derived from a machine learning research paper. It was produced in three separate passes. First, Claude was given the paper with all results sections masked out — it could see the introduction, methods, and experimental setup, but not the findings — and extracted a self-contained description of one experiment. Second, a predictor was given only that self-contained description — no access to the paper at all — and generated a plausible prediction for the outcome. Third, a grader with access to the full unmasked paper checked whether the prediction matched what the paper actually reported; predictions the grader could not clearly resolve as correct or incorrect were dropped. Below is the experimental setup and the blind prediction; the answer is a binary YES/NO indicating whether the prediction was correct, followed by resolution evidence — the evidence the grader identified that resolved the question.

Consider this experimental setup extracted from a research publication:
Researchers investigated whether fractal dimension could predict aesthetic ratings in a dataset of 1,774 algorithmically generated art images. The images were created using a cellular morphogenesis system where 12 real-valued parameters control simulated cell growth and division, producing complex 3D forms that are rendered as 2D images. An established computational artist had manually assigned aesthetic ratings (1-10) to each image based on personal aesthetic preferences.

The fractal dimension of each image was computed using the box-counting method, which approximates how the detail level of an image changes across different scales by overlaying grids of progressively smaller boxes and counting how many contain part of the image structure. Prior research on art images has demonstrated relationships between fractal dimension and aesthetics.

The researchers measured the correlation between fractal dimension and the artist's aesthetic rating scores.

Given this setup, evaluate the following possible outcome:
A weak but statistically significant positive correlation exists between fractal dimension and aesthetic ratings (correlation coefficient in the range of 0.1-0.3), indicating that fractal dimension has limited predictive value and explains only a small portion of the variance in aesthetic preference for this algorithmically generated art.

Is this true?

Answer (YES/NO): YES